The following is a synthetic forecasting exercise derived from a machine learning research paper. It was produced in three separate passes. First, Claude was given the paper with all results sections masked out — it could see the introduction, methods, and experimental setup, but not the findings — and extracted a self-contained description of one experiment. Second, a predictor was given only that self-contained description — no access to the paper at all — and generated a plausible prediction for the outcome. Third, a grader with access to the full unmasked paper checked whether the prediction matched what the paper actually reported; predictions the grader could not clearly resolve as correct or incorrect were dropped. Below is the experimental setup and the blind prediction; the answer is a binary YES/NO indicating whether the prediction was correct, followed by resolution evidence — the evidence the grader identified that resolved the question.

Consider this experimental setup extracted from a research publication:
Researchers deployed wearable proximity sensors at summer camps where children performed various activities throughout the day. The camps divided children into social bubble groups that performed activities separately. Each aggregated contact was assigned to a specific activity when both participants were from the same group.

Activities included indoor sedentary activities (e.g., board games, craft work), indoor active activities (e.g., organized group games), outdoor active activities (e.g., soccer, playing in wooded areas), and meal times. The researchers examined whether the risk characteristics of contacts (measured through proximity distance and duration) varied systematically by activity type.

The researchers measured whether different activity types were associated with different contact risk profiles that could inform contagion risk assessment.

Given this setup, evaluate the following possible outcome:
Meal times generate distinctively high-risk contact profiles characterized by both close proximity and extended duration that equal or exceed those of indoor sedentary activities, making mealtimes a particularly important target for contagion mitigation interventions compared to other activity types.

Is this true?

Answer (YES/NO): NO